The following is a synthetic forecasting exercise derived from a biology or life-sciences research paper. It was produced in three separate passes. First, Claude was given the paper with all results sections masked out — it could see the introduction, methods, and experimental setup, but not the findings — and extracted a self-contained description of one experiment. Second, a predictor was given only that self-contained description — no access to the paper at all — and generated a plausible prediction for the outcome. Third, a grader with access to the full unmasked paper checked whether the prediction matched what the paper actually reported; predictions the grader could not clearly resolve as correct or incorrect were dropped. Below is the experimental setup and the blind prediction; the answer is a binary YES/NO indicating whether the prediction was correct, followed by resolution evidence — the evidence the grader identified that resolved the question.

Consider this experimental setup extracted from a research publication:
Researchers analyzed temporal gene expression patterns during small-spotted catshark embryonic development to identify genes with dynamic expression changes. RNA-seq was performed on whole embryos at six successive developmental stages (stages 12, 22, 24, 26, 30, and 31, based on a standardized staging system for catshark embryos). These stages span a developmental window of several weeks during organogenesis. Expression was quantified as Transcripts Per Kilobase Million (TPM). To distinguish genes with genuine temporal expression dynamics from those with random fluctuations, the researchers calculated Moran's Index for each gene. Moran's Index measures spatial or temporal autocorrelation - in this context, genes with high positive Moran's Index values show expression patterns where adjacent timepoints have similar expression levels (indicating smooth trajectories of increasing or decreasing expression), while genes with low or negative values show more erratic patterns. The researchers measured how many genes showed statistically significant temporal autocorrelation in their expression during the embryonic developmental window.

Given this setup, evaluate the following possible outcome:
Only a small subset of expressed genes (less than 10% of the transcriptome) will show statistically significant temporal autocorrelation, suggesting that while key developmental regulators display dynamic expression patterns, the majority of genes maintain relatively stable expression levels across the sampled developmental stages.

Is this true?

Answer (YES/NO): NO